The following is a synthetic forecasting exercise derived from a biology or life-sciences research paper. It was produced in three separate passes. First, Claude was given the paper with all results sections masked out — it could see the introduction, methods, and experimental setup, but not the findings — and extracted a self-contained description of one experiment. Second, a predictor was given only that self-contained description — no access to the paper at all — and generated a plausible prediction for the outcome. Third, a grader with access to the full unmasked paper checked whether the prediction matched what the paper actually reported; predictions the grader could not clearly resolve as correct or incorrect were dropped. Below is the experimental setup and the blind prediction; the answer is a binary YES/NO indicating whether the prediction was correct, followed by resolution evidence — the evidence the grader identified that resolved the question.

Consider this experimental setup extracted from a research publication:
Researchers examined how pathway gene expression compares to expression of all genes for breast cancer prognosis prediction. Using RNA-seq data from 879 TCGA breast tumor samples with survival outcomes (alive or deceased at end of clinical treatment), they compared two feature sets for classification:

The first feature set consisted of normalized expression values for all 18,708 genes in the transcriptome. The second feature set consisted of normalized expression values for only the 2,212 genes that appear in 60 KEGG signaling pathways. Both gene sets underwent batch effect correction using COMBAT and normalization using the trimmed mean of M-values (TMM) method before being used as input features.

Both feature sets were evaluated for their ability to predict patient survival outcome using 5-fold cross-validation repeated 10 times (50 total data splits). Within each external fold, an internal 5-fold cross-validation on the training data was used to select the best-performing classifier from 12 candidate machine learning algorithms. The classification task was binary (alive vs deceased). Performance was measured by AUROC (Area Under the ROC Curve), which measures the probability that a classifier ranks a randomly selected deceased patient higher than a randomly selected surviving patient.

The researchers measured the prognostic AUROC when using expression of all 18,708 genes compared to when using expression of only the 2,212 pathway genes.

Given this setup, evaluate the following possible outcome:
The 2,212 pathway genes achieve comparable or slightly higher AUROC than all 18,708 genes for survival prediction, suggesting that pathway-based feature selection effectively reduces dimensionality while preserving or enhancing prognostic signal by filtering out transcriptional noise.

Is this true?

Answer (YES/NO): NO